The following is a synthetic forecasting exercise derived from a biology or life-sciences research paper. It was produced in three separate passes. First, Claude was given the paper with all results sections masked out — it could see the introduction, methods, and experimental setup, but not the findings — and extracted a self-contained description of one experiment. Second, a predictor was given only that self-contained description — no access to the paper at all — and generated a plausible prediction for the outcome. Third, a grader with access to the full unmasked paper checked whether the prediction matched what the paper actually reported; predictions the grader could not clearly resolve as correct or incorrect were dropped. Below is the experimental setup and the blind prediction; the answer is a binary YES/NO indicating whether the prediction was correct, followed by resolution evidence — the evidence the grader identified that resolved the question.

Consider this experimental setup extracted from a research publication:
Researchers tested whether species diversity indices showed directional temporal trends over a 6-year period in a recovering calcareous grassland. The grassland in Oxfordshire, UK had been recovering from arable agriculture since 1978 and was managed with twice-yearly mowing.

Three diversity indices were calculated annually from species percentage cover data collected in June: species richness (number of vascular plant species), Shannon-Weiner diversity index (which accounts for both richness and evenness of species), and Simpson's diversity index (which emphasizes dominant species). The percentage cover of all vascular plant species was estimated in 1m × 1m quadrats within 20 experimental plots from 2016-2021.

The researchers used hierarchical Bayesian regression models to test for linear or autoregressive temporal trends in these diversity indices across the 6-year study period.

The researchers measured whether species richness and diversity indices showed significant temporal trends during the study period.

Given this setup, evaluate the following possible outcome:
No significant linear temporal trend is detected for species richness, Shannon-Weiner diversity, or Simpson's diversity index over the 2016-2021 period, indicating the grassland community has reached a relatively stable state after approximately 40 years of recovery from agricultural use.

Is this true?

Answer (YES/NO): NO